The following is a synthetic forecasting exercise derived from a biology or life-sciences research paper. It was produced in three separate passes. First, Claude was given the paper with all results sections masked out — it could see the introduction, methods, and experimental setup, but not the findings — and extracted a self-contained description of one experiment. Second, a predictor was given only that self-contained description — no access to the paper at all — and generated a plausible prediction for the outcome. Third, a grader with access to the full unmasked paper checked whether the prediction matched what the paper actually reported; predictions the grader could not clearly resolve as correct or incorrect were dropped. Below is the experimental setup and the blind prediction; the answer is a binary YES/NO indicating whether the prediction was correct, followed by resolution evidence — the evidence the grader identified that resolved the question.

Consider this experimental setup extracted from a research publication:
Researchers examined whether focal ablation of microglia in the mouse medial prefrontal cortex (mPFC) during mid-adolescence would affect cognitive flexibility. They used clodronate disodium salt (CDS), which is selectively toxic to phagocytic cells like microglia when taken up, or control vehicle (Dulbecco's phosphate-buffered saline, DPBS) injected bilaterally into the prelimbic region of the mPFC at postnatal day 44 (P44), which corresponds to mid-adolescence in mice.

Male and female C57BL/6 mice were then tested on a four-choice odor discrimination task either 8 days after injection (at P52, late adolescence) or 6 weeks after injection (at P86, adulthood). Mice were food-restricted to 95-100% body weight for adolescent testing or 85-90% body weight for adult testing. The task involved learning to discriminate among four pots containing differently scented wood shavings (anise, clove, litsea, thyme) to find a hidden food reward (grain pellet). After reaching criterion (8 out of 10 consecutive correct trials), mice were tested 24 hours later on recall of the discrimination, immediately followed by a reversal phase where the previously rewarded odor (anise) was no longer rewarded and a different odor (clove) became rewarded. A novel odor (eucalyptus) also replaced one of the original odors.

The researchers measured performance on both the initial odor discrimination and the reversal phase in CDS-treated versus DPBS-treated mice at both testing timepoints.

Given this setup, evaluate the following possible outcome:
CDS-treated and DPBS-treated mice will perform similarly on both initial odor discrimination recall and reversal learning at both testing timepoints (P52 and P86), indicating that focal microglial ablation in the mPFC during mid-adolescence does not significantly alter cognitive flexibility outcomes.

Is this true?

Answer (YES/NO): YES